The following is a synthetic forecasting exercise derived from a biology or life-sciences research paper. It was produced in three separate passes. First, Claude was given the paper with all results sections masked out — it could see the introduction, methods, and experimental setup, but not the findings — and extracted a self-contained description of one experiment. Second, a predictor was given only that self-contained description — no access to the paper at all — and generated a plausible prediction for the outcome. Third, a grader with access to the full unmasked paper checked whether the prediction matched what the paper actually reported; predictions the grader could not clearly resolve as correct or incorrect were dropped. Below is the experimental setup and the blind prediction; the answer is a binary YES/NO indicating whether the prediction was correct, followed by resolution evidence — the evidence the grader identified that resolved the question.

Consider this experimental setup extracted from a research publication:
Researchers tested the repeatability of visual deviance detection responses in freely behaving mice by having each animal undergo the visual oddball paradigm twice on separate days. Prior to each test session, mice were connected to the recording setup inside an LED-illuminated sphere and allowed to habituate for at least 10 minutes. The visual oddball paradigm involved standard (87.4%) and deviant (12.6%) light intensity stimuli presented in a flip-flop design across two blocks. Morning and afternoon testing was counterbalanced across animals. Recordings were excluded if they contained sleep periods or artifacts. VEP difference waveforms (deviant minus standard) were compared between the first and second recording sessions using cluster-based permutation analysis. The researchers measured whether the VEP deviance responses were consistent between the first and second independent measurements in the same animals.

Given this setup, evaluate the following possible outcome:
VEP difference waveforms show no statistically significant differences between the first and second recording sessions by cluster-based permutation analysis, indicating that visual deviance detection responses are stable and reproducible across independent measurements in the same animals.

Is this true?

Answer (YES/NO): YES